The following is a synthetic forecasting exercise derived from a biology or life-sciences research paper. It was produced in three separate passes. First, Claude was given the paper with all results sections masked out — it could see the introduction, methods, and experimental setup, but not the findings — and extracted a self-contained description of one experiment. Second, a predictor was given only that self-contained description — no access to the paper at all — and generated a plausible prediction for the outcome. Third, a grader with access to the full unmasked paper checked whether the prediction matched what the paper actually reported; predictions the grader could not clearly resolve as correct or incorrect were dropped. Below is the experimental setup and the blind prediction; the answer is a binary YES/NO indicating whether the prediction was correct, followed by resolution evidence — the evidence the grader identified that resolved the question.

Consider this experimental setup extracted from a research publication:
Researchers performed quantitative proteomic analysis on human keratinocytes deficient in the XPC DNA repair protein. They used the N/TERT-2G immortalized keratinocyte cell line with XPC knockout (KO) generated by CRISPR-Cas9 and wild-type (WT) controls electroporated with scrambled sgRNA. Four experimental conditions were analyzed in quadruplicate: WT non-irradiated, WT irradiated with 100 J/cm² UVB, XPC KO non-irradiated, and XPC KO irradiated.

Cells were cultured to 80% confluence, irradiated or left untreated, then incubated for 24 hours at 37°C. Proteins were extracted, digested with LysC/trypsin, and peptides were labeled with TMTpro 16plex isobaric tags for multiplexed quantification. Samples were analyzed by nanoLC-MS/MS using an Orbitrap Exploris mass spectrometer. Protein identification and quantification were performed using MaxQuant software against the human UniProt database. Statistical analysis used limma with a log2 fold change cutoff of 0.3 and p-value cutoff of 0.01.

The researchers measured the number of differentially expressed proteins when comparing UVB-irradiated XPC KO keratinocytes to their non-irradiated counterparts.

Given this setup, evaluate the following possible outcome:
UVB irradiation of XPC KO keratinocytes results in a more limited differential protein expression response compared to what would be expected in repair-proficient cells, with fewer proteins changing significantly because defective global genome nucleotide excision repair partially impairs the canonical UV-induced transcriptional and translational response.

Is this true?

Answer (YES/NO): NO